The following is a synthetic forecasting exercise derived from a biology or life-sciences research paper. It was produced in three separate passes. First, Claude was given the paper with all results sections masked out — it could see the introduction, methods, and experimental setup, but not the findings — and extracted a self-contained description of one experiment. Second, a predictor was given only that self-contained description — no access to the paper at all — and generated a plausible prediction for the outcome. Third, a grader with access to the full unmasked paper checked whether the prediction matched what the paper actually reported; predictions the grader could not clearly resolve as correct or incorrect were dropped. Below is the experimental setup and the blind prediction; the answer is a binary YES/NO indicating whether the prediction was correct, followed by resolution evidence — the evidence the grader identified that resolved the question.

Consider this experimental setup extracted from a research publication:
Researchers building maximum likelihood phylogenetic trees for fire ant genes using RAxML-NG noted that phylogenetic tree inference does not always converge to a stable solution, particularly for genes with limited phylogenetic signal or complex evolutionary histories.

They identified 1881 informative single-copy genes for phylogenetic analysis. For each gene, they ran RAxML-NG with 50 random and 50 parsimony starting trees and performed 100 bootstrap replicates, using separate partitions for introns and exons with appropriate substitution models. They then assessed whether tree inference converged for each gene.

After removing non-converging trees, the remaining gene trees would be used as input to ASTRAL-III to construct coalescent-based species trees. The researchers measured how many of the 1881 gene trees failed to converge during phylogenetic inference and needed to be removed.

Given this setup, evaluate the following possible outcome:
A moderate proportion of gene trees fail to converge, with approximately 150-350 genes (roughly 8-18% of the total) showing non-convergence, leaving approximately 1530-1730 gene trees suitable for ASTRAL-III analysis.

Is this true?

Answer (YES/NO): YES